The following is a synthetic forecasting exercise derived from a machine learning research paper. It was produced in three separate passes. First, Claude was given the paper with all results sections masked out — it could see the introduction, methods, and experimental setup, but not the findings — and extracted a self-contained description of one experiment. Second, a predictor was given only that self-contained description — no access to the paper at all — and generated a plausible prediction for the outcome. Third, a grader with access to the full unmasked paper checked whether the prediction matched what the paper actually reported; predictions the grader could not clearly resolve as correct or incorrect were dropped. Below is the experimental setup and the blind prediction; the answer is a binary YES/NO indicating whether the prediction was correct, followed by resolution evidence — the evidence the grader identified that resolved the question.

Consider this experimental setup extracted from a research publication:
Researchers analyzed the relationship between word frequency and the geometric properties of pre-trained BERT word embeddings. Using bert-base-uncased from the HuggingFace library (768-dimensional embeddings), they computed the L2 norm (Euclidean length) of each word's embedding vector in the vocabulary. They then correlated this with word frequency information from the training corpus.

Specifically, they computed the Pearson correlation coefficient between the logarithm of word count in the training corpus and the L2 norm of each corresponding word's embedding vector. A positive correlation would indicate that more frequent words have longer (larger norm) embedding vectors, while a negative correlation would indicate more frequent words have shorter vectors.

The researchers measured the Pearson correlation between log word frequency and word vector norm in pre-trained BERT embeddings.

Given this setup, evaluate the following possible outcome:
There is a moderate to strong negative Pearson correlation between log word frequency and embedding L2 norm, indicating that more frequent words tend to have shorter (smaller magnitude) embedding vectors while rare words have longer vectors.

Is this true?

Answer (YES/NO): YES